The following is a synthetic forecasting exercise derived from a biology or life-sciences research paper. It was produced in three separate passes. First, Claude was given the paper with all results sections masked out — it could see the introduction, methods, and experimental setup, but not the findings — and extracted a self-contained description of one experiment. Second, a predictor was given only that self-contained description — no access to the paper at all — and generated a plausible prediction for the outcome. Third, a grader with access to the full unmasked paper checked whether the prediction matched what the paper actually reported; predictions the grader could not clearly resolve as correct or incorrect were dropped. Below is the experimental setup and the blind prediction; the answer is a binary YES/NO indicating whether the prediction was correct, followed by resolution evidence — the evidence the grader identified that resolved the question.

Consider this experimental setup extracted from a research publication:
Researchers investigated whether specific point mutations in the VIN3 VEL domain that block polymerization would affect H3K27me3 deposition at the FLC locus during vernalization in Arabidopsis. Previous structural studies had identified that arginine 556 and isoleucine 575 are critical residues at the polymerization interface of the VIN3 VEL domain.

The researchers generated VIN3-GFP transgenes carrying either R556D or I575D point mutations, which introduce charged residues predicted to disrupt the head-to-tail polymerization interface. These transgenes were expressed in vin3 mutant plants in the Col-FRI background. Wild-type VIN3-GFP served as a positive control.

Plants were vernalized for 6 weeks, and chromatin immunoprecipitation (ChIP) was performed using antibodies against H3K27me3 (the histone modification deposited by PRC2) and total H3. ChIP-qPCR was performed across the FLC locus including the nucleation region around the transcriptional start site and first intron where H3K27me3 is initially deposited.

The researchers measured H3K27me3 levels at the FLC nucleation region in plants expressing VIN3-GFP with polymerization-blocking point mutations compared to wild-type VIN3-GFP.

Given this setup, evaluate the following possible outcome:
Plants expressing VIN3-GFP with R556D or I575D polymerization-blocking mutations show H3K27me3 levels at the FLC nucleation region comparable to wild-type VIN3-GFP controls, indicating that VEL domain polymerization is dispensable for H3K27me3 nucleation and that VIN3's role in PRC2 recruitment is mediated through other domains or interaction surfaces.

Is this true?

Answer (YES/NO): NO